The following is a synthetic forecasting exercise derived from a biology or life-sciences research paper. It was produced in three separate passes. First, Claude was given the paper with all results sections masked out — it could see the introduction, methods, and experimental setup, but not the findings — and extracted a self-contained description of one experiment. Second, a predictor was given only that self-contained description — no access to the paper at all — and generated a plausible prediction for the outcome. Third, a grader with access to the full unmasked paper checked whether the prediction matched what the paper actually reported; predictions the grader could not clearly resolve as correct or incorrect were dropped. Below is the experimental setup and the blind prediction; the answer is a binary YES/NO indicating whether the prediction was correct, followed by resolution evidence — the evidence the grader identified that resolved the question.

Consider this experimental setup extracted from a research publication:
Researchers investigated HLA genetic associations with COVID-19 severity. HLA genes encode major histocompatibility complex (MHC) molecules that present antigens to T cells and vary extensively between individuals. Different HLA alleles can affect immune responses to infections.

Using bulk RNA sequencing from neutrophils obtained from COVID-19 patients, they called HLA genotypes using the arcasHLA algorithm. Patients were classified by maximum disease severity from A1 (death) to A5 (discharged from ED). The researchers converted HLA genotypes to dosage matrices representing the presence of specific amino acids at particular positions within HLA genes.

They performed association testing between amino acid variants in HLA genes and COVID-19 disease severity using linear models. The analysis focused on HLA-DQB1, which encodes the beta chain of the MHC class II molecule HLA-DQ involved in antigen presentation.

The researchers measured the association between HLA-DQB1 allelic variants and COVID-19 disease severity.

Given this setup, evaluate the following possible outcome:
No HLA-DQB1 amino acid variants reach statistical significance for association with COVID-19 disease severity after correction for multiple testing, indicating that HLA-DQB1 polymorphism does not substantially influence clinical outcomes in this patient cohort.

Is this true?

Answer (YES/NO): NO